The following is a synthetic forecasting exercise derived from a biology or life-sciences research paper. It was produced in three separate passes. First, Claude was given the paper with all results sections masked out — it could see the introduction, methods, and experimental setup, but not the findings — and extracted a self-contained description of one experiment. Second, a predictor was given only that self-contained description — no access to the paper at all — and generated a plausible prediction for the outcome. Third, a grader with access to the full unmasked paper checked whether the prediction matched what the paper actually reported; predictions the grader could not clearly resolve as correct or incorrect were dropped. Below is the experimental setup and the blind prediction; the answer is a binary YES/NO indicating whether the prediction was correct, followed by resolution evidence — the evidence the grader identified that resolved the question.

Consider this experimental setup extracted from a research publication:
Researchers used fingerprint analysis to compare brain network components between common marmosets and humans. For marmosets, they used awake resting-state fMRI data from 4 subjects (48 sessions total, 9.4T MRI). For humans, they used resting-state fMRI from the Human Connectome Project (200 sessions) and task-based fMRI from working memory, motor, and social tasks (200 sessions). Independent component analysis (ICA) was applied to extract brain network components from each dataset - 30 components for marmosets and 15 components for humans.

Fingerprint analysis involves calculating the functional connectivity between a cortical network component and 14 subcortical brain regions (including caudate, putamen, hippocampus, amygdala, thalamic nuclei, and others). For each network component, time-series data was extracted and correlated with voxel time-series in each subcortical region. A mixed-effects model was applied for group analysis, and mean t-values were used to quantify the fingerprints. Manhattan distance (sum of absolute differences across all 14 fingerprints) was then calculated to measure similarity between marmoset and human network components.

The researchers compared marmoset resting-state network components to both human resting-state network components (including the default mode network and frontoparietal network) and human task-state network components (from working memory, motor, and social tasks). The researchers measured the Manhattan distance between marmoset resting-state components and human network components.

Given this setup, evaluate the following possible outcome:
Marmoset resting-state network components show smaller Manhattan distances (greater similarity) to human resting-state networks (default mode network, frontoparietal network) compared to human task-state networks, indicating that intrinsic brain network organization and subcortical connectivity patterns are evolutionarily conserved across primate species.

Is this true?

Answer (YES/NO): NO